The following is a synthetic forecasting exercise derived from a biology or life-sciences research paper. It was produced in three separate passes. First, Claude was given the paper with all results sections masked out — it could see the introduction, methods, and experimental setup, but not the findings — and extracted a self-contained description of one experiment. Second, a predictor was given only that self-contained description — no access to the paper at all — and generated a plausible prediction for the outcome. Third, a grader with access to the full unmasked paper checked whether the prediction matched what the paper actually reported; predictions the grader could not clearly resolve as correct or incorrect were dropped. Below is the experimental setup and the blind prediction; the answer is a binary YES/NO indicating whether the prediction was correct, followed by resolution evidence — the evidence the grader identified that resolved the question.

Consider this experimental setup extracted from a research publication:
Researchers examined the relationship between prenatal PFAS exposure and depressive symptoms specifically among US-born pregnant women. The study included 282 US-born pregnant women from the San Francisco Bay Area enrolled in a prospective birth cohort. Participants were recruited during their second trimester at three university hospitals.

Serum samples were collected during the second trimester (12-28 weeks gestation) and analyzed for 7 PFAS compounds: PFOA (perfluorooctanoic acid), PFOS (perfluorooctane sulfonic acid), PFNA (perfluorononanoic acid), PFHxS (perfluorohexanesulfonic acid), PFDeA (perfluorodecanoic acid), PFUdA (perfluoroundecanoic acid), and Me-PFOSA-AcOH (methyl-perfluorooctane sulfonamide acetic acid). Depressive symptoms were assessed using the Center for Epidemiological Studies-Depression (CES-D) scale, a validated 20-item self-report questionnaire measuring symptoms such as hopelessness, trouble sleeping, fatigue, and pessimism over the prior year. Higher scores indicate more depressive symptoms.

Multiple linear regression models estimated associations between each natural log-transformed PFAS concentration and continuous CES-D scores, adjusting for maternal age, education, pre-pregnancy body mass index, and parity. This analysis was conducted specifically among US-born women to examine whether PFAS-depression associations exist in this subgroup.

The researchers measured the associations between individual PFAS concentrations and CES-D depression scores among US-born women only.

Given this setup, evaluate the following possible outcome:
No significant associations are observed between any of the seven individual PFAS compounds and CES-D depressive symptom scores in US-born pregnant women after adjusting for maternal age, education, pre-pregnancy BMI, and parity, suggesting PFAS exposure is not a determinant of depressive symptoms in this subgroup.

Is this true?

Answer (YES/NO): YES